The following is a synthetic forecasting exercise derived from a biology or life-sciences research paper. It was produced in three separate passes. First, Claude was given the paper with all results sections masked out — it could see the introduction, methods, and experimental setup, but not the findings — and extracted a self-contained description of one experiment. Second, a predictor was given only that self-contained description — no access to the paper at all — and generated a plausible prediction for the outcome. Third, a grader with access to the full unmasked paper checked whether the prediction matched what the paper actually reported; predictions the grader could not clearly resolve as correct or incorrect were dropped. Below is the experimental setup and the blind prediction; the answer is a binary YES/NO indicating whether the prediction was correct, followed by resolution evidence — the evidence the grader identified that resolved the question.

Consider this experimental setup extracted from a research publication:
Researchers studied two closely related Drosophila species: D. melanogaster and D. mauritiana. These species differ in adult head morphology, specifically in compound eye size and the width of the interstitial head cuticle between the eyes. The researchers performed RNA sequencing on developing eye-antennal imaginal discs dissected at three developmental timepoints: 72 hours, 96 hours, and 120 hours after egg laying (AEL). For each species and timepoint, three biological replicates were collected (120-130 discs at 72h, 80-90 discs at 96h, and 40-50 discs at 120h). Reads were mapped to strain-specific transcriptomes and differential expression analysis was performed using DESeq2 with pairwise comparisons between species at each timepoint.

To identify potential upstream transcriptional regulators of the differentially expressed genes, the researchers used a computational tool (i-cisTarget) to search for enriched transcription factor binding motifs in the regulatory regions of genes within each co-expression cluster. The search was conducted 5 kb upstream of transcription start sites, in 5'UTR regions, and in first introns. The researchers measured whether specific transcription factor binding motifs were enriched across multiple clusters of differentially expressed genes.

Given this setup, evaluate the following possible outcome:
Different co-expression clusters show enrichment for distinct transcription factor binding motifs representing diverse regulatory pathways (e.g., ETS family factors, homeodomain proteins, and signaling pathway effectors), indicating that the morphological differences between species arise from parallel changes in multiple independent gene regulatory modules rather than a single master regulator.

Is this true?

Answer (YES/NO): NO